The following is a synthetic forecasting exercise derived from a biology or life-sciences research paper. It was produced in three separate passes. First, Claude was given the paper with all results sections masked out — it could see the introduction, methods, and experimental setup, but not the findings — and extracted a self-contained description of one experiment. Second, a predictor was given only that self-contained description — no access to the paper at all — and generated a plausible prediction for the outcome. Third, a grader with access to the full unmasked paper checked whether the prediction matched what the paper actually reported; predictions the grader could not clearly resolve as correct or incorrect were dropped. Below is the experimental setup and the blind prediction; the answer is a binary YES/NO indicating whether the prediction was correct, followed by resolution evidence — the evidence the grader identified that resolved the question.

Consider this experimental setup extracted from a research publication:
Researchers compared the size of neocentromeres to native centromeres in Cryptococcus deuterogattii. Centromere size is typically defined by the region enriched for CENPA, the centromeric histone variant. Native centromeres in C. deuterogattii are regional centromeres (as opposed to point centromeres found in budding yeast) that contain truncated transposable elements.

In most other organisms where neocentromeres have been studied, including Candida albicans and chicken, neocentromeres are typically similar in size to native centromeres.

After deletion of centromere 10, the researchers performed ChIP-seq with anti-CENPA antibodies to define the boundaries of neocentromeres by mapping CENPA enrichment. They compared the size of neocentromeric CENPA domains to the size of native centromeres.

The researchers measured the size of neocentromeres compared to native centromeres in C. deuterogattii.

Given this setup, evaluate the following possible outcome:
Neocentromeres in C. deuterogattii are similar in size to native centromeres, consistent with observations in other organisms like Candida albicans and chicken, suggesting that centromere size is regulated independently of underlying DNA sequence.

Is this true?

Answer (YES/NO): NO